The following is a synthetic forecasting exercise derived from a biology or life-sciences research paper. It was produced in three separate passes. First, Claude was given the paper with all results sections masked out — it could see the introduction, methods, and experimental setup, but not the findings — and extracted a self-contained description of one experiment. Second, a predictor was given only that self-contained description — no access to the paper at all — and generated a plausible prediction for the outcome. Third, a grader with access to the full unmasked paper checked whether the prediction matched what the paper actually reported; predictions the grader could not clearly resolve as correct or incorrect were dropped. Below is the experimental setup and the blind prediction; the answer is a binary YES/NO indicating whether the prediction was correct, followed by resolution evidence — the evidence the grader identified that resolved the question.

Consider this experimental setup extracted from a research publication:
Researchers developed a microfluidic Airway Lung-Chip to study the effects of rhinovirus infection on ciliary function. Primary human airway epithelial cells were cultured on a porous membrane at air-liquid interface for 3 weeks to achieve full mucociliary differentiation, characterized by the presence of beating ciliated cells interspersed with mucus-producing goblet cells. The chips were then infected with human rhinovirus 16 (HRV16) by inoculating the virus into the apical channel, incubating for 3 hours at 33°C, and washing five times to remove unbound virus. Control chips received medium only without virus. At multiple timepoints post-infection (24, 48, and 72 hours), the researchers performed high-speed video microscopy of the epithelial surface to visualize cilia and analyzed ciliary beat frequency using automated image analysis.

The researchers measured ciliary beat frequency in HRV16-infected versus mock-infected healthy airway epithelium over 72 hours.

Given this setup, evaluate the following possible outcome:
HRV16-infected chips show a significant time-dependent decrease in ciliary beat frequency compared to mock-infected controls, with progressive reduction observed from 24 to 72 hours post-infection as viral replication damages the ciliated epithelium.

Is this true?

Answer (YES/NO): NO